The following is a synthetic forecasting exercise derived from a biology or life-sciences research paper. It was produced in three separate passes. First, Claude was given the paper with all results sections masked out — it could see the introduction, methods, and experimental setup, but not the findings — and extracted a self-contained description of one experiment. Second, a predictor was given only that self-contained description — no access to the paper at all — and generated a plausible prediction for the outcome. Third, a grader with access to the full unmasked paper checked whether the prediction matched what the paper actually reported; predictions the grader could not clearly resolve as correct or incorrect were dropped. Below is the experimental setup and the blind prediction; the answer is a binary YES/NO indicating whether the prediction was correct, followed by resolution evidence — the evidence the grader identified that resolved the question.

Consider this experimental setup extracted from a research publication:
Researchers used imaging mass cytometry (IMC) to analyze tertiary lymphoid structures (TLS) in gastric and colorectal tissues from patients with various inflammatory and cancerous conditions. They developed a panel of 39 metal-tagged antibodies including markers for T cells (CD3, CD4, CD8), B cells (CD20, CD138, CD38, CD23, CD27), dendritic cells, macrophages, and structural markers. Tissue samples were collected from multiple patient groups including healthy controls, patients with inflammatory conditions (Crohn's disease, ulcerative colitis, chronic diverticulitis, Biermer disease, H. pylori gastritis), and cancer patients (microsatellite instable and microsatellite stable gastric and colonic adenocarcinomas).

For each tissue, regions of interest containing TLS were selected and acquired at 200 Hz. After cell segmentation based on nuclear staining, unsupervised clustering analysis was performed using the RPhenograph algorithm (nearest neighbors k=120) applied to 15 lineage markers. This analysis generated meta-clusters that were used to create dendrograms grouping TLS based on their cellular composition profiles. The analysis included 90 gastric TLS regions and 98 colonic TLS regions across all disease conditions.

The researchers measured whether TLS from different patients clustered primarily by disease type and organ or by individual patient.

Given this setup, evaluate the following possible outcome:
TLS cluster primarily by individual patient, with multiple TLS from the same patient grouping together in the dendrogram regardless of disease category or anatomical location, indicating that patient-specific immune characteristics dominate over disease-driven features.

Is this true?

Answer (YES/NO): YES